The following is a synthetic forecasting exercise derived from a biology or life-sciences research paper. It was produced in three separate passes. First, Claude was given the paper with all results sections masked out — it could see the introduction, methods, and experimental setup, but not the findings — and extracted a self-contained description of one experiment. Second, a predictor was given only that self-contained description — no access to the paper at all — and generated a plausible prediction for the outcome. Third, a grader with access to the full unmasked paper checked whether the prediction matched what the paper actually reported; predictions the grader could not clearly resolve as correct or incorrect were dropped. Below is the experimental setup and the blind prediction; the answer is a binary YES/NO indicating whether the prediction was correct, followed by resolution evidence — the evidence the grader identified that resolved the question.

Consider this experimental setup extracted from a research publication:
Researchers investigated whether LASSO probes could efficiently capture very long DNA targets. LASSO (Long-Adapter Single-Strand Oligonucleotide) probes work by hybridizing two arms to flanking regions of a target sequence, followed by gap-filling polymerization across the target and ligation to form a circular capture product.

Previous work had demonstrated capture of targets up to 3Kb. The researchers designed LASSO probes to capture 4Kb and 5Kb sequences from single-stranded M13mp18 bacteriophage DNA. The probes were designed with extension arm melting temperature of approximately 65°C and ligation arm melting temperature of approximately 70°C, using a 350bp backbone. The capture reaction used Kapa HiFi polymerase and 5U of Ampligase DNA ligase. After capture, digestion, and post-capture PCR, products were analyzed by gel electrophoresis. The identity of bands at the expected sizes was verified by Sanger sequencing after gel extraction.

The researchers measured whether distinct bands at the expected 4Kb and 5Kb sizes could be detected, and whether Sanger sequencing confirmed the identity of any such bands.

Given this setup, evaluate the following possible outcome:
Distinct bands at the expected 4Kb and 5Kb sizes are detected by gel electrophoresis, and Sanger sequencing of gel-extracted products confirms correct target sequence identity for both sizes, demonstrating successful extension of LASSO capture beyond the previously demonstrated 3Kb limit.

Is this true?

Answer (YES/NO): NO